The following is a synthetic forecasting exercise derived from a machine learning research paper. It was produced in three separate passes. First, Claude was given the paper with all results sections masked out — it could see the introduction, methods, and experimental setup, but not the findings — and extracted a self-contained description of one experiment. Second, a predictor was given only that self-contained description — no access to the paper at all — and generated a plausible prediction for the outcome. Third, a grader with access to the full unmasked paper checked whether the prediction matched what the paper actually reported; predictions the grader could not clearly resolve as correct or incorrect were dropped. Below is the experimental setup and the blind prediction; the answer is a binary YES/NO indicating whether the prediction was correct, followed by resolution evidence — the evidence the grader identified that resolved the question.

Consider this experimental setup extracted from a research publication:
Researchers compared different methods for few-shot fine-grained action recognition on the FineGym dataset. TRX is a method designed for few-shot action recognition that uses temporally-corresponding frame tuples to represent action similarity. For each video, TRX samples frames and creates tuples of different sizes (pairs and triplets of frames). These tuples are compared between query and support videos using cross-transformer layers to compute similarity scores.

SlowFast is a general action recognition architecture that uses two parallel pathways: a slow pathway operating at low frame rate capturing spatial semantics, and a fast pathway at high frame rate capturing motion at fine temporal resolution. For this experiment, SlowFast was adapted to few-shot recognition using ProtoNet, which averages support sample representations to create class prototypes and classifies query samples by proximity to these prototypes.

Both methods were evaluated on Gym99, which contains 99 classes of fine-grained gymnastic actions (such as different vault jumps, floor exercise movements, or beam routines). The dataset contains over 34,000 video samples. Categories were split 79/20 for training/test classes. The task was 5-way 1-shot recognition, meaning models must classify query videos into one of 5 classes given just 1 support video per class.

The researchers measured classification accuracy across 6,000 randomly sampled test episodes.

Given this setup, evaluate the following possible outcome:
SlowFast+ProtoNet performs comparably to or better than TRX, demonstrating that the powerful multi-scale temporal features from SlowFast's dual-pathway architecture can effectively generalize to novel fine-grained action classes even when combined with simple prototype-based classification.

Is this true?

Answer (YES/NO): YES